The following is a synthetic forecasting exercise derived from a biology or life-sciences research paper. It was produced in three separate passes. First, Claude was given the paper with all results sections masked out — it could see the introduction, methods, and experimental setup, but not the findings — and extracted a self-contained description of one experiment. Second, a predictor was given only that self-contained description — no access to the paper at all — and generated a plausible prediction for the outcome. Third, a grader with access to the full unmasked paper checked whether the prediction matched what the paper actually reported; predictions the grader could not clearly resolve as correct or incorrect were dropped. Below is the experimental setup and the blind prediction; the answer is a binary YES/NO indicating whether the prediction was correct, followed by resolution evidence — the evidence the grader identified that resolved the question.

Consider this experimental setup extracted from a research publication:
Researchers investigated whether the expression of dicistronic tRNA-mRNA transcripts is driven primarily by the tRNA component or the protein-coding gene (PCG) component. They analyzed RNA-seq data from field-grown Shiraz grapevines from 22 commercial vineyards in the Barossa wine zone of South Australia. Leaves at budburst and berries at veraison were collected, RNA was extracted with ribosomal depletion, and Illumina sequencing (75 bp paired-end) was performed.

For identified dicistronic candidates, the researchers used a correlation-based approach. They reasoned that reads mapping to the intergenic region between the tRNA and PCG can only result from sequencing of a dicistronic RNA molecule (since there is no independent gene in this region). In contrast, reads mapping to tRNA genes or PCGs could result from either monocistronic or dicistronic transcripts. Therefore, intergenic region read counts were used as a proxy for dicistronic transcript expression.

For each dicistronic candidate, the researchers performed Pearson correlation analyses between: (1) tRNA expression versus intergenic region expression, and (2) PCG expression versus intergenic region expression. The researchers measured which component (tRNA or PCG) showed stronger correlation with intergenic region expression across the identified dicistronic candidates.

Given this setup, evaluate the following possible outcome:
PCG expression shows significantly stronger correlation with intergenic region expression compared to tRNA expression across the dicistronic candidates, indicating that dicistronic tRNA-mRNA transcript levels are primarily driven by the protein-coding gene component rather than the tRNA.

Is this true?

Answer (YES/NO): NO